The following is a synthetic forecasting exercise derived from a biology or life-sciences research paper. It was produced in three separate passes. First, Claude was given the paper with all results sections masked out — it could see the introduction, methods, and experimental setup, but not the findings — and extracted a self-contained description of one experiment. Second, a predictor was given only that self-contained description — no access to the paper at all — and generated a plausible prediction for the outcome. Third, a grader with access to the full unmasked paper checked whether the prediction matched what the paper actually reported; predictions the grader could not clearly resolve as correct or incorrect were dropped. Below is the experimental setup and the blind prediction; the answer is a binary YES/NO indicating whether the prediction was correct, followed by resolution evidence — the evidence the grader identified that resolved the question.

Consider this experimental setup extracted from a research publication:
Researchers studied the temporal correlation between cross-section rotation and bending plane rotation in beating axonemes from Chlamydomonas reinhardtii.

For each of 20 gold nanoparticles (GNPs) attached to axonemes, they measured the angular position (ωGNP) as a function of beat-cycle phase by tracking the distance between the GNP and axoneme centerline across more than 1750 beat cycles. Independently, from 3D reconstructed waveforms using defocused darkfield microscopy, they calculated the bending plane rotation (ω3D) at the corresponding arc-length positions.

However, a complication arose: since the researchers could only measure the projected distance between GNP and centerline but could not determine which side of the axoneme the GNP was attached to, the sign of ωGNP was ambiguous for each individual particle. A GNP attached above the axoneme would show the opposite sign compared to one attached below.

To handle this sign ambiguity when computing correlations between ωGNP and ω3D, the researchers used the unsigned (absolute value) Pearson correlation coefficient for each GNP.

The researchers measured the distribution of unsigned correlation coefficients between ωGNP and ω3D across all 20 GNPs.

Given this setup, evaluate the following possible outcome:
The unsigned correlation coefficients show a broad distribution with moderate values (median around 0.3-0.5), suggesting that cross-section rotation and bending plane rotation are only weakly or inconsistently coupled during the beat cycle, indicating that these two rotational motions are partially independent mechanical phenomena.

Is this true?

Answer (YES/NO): NO